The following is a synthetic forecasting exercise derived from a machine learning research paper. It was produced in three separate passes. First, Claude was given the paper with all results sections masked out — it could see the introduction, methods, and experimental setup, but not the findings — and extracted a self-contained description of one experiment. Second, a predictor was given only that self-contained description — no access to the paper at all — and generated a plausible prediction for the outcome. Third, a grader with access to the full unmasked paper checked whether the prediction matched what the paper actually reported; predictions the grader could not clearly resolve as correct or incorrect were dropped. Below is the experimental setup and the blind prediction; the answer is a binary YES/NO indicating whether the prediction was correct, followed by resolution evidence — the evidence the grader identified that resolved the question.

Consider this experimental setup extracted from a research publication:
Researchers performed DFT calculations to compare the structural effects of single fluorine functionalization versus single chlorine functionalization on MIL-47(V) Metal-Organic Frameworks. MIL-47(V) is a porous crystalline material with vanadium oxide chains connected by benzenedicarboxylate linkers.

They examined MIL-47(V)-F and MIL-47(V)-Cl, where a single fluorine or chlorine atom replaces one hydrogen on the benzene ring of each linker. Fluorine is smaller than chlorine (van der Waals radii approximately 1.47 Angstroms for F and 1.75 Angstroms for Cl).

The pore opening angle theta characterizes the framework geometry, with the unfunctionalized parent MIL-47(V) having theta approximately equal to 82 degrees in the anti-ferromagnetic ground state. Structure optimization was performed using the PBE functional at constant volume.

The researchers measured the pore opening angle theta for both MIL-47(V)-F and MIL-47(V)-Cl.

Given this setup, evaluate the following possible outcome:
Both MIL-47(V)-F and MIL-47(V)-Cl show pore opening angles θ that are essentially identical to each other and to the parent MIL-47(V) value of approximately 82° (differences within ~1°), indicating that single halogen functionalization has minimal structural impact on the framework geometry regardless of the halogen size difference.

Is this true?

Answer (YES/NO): NO